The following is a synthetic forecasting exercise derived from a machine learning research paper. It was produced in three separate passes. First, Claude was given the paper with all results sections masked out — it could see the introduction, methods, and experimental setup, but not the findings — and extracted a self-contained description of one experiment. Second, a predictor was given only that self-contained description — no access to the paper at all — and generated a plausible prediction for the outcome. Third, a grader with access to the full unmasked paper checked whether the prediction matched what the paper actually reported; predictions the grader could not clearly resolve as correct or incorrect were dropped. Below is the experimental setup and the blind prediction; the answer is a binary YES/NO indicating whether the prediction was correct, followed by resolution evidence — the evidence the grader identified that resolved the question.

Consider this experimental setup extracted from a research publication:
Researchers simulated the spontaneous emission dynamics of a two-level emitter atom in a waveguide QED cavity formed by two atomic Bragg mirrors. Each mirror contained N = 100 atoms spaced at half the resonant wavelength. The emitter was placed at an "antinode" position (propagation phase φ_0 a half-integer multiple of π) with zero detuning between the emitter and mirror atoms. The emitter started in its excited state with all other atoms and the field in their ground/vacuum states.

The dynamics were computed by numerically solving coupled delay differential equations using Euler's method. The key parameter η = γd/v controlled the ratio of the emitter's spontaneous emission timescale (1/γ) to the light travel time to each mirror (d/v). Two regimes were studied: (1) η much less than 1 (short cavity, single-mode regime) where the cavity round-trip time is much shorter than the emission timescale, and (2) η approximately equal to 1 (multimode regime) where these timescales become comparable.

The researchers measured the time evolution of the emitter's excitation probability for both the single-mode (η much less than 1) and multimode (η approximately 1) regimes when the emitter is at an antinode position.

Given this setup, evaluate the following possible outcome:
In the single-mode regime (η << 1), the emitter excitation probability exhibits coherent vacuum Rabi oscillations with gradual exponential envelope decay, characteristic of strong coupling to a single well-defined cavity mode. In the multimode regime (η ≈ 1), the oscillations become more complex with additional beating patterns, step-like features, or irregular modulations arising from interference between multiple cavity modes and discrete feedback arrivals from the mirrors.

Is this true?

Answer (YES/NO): YES